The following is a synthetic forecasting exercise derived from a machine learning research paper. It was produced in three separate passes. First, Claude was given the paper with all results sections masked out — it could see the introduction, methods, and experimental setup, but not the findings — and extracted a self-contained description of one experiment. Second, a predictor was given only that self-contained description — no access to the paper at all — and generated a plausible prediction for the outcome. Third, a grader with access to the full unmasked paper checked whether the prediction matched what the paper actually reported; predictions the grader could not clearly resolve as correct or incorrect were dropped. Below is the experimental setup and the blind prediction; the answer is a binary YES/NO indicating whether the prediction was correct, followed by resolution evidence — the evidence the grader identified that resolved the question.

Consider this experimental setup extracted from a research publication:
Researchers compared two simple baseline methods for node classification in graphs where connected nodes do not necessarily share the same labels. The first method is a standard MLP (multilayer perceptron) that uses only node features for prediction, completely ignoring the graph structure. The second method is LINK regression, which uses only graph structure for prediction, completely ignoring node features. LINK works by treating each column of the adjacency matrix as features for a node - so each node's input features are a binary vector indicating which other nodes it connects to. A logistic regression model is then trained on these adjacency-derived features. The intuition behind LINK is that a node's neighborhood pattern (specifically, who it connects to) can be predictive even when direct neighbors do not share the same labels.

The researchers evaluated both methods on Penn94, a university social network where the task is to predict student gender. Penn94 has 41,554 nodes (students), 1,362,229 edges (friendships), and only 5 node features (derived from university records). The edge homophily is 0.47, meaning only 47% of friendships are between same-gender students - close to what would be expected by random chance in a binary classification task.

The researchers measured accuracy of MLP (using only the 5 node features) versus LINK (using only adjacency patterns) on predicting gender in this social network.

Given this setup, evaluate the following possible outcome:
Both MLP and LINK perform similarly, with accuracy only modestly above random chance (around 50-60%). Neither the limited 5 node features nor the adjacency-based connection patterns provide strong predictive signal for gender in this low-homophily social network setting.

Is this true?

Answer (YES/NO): NO